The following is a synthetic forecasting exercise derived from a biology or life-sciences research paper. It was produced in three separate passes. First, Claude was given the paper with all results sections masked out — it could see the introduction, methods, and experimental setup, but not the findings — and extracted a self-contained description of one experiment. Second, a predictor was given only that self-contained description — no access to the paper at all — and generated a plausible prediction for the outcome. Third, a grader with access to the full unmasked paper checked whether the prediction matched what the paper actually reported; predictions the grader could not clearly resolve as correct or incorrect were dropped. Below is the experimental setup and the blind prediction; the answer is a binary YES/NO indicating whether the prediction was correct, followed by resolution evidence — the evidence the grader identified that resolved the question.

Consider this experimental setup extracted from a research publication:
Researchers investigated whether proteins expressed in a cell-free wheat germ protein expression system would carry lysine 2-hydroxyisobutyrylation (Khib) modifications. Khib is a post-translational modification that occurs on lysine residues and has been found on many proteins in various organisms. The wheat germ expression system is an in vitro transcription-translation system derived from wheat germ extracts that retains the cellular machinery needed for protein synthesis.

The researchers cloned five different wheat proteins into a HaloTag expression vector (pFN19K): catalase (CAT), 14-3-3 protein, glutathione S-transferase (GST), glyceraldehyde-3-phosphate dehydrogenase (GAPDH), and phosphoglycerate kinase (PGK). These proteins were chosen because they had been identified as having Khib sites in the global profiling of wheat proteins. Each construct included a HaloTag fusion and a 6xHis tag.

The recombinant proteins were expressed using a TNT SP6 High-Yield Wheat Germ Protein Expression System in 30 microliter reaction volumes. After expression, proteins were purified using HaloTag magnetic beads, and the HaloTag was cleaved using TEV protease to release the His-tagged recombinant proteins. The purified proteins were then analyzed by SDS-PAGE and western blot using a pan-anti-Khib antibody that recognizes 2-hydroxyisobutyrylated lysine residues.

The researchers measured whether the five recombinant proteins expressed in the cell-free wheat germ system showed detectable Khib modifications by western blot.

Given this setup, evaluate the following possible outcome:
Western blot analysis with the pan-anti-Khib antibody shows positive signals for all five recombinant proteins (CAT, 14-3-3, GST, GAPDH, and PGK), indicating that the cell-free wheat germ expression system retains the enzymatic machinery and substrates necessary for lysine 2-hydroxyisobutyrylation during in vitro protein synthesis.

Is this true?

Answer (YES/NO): YES